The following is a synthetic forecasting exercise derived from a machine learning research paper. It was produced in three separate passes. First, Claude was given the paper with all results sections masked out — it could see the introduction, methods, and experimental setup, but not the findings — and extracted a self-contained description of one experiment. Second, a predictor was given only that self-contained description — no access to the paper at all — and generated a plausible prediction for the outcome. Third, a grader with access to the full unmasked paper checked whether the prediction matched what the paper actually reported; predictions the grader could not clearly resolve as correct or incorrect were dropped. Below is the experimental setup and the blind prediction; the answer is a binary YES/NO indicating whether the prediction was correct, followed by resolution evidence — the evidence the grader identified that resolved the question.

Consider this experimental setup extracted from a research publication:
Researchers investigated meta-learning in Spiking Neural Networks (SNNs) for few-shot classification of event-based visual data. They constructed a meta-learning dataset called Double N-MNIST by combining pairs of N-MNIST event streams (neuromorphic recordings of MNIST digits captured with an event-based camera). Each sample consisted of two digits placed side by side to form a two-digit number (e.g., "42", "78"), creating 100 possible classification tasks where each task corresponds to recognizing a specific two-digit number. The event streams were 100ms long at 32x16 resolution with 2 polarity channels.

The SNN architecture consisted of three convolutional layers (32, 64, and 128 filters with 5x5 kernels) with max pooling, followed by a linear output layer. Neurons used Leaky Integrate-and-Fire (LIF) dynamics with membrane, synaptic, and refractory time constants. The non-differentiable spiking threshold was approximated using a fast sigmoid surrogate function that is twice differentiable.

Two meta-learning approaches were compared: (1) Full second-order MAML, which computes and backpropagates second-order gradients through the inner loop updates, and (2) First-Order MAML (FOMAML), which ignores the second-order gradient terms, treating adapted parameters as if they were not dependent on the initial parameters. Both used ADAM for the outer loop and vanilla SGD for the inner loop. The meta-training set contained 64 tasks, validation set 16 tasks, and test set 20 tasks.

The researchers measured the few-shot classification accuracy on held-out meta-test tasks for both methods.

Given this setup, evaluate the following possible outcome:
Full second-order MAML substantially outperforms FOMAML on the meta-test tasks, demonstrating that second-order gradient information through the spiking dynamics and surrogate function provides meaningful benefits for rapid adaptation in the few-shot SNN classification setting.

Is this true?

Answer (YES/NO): YES